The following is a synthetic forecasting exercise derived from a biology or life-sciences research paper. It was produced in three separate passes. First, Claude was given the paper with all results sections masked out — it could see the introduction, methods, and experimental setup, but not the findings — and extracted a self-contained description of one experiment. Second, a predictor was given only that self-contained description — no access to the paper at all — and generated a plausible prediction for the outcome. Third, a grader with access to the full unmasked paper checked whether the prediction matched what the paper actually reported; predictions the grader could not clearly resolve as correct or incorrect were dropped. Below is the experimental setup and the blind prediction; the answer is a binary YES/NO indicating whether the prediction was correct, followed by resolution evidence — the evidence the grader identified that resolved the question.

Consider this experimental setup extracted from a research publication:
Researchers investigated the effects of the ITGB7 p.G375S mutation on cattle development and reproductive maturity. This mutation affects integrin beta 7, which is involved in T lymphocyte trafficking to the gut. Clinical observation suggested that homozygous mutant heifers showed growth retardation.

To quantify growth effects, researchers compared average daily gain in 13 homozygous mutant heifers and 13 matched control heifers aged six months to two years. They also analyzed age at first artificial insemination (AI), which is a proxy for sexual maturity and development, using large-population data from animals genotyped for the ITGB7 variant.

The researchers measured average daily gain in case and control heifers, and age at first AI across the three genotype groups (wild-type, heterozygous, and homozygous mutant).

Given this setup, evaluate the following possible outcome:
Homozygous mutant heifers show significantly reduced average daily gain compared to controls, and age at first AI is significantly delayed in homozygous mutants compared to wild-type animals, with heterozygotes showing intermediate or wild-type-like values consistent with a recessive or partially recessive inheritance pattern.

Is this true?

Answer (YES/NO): YES